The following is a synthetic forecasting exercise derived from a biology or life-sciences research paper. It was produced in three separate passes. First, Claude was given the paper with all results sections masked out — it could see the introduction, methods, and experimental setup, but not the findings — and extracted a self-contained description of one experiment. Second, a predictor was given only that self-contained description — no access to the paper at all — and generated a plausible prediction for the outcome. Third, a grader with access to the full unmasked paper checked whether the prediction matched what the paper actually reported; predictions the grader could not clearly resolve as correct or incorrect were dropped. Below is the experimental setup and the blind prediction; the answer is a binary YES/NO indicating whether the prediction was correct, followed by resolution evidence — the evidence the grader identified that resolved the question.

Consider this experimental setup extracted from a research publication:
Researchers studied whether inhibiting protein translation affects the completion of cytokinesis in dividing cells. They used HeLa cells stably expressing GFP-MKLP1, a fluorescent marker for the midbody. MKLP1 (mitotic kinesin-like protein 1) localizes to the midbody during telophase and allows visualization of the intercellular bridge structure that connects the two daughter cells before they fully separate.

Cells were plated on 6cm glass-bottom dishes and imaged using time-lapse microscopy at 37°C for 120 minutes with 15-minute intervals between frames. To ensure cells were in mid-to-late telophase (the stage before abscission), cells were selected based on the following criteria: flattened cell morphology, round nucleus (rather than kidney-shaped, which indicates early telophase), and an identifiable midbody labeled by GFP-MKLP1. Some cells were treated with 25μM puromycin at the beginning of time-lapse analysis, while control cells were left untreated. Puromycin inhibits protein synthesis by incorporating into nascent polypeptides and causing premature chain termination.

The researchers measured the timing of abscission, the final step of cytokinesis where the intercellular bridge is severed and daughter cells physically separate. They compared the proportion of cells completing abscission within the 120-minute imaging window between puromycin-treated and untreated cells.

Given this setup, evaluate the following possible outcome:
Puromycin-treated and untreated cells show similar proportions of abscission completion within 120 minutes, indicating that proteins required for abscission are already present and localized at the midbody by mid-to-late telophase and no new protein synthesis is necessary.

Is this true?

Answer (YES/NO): NO